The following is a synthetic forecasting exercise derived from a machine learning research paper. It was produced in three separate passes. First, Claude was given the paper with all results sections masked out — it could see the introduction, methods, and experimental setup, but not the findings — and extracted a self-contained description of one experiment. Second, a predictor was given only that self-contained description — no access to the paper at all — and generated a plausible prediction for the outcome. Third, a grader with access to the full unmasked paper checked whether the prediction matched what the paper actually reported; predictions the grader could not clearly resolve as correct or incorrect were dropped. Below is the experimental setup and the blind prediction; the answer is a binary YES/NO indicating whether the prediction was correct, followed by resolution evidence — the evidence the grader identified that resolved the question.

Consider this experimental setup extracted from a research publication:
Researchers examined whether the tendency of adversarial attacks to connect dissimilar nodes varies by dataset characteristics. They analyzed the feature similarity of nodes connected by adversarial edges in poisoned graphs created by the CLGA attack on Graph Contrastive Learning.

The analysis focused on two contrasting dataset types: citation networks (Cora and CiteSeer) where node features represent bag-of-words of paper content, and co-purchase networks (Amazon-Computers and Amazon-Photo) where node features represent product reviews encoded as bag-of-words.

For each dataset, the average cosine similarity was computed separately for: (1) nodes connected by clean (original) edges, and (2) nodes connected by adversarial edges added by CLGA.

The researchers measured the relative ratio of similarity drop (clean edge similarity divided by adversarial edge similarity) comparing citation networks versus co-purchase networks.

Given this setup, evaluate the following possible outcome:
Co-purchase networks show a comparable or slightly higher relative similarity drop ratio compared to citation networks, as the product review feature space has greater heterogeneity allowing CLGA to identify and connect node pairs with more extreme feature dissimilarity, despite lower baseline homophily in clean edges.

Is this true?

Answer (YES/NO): NO